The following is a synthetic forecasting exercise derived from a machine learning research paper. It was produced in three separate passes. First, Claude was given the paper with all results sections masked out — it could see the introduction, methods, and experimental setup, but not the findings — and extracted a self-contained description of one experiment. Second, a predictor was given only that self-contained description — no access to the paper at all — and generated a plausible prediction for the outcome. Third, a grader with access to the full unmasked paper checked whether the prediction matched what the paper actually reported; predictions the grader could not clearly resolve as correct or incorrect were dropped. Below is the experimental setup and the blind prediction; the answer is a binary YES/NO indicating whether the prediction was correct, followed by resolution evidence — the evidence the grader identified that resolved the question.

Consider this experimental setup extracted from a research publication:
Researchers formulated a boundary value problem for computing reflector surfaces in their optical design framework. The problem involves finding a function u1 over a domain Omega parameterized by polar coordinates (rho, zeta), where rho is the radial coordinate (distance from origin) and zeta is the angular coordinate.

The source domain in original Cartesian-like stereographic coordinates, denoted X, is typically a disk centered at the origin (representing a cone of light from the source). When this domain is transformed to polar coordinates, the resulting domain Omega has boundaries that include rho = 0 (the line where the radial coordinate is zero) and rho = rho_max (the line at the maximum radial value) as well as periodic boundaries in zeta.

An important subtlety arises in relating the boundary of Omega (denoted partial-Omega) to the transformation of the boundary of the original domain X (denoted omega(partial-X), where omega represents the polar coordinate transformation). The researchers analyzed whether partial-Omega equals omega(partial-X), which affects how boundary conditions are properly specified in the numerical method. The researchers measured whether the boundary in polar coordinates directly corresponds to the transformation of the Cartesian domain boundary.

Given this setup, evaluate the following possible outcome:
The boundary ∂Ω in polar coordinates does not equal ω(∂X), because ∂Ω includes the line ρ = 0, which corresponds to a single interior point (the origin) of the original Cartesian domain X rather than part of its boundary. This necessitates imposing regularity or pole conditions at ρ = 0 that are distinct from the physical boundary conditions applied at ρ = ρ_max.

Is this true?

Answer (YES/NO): YES